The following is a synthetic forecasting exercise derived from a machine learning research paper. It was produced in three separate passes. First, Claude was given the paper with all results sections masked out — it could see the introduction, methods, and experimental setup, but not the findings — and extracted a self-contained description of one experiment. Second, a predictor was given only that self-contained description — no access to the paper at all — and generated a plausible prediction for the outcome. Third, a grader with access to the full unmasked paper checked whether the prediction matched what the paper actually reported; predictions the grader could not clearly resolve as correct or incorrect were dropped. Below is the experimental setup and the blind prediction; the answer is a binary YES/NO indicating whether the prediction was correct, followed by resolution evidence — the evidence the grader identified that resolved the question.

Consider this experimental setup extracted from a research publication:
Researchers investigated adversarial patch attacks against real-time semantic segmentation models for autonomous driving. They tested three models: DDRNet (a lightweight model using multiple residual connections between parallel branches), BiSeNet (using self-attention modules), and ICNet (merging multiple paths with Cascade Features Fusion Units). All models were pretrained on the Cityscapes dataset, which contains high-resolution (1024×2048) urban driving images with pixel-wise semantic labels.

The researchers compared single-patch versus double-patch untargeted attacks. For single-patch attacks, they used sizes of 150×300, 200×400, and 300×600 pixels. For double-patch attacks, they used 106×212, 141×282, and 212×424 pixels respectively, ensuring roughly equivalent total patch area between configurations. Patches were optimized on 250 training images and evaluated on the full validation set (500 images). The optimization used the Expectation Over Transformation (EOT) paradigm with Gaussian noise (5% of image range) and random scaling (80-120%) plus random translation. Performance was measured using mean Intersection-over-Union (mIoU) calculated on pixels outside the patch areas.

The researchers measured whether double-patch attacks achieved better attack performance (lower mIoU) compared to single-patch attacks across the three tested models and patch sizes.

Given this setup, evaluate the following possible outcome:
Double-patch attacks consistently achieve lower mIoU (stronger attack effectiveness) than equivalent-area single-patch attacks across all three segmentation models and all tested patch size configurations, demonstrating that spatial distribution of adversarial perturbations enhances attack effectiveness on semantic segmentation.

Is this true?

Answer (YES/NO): NO